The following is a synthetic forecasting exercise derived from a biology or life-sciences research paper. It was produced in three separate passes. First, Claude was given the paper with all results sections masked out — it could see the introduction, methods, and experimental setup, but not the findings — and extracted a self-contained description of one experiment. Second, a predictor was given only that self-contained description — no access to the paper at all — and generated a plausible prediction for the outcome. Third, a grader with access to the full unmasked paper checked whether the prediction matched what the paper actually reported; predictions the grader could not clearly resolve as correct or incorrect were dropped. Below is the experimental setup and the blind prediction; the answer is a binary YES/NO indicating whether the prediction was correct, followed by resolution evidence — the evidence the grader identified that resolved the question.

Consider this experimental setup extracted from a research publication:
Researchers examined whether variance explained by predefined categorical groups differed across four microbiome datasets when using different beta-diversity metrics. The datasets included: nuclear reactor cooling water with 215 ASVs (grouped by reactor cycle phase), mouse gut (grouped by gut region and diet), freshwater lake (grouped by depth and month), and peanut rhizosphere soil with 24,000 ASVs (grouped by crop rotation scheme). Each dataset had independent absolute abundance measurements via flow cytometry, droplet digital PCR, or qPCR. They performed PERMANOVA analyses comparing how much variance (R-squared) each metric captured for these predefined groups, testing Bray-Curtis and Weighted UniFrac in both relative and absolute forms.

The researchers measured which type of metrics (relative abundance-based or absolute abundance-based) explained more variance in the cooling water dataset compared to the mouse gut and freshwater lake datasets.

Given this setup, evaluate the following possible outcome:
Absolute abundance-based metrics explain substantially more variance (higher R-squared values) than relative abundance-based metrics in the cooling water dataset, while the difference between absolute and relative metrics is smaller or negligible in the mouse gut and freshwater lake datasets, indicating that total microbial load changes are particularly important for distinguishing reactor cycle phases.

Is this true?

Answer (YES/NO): NO